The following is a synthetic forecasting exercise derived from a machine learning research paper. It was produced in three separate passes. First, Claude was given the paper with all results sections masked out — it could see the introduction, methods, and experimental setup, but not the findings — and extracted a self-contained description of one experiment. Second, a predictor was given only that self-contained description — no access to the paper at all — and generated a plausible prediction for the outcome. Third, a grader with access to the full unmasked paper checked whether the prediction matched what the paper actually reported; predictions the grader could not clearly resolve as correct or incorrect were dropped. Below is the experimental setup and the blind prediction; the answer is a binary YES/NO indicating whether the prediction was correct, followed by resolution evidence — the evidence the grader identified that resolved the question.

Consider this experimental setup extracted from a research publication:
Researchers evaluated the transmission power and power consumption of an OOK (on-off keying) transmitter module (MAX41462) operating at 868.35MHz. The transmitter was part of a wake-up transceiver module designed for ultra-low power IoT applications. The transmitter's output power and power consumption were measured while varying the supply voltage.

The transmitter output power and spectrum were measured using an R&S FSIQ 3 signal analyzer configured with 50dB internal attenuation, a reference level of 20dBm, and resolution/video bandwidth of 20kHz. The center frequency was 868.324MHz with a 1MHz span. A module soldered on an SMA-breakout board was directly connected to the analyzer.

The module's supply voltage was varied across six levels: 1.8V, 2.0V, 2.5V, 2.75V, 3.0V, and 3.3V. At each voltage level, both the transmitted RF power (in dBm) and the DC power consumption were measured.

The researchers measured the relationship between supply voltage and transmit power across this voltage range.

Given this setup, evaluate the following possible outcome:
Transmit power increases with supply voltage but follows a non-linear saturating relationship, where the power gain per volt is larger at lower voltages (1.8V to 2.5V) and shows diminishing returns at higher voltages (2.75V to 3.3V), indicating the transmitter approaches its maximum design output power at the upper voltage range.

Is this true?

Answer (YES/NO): YES